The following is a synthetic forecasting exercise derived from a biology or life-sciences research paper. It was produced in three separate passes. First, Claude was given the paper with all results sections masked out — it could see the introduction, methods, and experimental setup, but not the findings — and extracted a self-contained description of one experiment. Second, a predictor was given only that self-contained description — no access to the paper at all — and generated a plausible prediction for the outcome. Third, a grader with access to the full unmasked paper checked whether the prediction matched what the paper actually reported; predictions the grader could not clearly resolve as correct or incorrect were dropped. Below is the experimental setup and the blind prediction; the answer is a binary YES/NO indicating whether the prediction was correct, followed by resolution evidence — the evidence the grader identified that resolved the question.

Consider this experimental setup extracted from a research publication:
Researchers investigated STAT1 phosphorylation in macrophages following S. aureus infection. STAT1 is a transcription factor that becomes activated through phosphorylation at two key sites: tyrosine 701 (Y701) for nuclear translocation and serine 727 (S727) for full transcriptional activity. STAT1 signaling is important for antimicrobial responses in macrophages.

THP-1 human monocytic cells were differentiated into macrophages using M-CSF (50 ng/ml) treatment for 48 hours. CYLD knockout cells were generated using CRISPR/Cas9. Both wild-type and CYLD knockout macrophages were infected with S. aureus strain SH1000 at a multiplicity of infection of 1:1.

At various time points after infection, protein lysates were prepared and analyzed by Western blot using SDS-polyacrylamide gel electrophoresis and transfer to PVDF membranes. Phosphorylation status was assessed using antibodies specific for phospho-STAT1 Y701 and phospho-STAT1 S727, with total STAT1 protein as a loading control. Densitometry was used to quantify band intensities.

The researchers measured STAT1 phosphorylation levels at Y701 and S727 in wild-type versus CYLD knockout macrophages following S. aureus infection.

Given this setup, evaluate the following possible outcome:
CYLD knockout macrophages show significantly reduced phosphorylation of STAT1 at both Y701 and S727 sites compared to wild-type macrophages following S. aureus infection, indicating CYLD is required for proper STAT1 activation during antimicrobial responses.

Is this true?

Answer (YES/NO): NO